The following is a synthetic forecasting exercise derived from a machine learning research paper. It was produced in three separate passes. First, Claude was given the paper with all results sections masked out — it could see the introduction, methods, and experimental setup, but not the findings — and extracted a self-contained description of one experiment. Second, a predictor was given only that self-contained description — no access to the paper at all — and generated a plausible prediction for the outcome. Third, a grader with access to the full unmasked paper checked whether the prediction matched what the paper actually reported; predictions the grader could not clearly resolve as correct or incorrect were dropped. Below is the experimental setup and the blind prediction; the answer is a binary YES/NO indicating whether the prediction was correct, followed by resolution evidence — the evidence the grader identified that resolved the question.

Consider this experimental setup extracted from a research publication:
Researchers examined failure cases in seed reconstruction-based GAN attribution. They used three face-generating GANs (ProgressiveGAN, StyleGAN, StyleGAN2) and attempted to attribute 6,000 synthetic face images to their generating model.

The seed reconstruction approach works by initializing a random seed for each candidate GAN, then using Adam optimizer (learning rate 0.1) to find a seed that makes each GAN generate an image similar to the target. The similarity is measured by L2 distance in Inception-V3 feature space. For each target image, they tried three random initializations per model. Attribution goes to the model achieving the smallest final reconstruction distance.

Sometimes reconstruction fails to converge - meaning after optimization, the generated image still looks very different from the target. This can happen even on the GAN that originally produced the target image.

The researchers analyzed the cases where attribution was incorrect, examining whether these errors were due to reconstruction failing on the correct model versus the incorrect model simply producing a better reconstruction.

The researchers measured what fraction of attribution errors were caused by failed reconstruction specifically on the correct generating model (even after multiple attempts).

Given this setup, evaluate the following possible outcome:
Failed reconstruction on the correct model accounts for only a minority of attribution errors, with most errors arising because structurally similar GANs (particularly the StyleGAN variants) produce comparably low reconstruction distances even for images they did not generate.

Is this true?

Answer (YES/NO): NO